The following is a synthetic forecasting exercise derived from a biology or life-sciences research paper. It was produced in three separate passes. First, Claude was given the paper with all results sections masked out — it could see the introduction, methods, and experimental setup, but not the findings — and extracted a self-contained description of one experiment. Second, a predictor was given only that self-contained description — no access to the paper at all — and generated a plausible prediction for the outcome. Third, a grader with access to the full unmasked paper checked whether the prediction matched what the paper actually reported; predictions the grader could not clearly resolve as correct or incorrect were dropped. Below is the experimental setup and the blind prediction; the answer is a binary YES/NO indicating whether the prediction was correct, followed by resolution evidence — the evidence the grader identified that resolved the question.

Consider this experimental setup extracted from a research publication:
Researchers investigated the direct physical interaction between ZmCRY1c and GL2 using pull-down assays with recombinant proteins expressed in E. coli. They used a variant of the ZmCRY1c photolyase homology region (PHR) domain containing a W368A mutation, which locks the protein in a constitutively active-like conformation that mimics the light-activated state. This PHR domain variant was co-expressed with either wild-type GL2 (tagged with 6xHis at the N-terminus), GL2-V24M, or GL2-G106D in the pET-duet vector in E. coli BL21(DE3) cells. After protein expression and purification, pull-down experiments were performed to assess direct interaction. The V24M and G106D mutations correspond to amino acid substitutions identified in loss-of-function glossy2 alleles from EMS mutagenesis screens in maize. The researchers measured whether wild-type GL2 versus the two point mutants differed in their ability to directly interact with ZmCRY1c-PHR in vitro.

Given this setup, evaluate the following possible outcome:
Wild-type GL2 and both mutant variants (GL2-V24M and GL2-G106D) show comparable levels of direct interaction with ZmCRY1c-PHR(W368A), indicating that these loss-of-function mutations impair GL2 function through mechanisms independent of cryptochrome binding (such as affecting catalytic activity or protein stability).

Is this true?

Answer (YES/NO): NO